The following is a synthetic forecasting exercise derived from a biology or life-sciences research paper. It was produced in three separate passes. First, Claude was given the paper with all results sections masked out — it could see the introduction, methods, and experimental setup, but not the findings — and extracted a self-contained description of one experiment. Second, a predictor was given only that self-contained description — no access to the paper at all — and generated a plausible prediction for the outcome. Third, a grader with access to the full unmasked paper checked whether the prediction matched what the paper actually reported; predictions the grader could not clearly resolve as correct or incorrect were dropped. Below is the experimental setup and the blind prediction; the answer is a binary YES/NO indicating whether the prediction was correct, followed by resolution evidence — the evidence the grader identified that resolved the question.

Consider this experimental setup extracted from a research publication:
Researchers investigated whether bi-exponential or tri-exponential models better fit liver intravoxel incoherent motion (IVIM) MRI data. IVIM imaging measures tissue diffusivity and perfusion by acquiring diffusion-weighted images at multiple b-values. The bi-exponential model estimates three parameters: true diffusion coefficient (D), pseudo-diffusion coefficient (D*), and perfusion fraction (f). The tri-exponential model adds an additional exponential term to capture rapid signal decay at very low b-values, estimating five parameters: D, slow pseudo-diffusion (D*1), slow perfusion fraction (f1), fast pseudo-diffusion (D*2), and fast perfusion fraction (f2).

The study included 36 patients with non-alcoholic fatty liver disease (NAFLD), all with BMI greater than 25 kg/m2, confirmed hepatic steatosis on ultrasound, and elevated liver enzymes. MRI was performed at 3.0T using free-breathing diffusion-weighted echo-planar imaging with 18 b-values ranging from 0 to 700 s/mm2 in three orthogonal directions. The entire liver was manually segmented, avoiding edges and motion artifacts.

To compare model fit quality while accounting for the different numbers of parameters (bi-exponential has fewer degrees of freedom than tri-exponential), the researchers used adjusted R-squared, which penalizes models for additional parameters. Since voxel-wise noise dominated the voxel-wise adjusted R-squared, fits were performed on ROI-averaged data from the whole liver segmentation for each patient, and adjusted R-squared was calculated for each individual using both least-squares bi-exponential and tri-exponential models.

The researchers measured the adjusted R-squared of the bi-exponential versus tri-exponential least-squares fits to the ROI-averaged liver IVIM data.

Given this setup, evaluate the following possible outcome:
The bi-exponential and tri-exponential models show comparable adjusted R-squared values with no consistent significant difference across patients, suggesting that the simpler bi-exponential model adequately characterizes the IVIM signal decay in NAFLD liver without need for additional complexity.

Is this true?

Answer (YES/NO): NO